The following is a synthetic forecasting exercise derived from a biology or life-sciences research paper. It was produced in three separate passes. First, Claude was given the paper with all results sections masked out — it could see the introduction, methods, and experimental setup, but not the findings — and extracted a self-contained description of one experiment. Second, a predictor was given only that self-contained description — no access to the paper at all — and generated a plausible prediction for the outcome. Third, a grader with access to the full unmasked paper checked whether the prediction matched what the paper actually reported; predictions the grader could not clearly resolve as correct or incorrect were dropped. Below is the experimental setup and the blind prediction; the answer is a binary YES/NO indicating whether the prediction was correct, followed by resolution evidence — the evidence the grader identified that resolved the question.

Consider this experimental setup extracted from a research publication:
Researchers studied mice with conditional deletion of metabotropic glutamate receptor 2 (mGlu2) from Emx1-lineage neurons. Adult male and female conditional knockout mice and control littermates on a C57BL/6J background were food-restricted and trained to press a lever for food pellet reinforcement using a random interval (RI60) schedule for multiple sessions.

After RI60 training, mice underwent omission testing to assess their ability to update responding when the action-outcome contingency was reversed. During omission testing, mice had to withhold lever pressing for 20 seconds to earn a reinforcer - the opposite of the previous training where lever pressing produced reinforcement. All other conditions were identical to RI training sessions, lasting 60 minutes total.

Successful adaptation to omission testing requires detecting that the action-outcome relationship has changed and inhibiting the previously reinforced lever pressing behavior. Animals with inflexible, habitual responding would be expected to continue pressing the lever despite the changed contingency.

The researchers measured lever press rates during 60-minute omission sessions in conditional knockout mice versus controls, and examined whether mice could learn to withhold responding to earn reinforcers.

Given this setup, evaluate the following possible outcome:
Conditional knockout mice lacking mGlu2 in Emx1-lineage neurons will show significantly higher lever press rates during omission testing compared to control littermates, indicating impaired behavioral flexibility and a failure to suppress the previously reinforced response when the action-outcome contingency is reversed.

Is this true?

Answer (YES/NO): NO